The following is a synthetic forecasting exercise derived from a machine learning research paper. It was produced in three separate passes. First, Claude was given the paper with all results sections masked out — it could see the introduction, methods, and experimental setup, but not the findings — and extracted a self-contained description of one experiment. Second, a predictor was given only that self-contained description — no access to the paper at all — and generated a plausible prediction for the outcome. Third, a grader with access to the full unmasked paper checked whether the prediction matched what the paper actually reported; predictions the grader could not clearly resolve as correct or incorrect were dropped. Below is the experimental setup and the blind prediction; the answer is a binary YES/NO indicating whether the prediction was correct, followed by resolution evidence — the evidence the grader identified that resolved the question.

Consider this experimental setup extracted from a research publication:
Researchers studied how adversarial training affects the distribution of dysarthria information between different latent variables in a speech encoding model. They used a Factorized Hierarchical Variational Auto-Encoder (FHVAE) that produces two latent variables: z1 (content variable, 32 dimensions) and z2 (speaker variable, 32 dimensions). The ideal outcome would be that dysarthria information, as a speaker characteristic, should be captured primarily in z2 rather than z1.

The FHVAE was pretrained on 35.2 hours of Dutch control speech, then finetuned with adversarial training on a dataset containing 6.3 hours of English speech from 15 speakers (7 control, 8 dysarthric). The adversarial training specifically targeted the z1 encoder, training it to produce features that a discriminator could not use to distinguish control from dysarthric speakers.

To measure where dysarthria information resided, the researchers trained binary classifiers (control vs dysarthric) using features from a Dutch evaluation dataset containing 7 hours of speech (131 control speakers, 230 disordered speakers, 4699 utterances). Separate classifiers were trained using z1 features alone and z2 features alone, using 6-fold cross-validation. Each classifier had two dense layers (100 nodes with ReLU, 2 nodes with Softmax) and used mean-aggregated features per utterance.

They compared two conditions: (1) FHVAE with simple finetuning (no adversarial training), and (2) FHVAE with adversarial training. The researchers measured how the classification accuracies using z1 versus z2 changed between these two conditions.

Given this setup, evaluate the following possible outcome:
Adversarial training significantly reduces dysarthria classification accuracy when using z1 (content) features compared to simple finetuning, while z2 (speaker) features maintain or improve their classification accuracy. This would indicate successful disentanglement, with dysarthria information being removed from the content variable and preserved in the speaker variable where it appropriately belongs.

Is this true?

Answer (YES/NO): YES